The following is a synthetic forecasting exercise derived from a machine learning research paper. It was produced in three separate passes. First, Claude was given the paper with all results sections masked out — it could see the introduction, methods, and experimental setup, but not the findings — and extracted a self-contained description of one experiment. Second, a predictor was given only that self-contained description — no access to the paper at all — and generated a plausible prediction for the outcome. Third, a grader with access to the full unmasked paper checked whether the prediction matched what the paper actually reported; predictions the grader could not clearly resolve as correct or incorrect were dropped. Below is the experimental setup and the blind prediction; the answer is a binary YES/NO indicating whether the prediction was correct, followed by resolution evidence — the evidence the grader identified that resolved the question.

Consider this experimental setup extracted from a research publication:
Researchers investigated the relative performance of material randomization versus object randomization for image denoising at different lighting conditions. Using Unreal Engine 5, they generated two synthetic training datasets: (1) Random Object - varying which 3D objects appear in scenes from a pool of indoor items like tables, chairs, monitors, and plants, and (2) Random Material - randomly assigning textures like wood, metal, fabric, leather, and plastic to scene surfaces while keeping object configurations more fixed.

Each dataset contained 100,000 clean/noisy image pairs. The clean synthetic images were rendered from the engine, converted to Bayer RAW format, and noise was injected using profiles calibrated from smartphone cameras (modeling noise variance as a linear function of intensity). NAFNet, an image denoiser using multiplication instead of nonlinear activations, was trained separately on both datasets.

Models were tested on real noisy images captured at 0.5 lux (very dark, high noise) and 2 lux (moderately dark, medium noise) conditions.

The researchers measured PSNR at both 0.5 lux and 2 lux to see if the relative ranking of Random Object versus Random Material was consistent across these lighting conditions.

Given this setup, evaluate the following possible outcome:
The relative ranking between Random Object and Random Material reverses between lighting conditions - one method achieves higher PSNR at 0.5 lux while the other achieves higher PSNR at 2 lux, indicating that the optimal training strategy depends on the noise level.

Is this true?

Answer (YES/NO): YES